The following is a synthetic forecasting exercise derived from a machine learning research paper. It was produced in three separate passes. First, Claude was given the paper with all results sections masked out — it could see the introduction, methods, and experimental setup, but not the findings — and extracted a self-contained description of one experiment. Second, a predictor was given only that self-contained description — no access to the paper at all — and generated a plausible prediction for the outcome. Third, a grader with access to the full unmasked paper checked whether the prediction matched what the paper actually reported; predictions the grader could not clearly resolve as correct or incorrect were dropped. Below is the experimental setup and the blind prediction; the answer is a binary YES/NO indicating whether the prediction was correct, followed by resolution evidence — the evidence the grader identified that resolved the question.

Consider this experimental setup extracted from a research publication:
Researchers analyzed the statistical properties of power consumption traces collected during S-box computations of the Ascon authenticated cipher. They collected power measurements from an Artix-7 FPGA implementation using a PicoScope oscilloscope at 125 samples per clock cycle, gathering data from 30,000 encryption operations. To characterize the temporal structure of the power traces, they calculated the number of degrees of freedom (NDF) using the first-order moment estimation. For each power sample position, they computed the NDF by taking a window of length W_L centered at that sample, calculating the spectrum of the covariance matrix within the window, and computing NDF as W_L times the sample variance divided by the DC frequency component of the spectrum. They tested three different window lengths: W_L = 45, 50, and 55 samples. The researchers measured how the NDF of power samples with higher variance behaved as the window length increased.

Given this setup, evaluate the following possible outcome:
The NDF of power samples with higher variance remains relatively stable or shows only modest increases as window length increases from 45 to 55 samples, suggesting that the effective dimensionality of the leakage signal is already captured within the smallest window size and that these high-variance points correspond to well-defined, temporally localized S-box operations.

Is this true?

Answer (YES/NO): NO